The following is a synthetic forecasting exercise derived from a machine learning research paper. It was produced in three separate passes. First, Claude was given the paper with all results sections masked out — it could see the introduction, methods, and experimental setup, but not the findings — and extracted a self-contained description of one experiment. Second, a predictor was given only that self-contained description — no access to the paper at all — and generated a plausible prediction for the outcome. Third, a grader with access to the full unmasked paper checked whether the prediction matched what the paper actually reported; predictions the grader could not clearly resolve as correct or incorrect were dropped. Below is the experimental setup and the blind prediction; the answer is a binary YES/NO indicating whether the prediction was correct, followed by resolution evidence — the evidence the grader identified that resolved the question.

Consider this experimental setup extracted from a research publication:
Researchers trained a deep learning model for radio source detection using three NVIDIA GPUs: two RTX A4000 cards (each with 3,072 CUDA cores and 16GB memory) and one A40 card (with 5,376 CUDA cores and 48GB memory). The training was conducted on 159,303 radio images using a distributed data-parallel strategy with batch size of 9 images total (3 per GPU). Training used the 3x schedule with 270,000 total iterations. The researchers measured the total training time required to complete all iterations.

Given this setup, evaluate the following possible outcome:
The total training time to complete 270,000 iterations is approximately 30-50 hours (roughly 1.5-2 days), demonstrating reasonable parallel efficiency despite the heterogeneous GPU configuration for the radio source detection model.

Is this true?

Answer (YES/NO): NO